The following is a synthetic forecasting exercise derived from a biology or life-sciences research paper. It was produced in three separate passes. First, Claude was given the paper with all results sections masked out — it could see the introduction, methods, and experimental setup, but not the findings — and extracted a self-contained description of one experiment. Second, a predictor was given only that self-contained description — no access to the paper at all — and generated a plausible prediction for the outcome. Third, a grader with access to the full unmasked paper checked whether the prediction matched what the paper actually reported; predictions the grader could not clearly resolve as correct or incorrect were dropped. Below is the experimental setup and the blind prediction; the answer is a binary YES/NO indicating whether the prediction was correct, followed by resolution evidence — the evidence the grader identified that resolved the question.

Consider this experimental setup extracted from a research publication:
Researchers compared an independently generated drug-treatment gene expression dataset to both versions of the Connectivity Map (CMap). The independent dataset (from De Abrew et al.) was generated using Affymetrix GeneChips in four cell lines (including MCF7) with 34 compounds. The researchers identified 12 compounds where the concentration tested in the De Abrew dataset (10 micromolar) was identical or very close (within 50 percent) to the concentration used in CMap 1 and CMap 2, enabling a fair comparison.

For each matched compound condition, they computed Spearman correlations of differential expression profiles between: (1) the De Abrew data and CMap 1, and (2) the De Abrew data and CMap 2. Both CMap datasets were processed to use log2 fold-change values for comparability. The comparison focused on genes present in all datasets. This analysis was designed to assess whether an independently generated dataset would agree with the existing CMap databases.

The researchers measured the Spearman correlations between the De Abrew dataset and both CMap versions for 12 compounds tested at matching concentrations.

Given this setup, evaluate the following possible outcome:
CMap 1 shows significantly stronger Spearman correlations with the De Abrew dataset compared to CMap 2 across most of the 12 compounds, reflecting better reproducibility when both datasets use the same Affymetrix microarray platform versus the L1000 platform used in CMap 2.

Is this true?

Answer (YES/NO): NO